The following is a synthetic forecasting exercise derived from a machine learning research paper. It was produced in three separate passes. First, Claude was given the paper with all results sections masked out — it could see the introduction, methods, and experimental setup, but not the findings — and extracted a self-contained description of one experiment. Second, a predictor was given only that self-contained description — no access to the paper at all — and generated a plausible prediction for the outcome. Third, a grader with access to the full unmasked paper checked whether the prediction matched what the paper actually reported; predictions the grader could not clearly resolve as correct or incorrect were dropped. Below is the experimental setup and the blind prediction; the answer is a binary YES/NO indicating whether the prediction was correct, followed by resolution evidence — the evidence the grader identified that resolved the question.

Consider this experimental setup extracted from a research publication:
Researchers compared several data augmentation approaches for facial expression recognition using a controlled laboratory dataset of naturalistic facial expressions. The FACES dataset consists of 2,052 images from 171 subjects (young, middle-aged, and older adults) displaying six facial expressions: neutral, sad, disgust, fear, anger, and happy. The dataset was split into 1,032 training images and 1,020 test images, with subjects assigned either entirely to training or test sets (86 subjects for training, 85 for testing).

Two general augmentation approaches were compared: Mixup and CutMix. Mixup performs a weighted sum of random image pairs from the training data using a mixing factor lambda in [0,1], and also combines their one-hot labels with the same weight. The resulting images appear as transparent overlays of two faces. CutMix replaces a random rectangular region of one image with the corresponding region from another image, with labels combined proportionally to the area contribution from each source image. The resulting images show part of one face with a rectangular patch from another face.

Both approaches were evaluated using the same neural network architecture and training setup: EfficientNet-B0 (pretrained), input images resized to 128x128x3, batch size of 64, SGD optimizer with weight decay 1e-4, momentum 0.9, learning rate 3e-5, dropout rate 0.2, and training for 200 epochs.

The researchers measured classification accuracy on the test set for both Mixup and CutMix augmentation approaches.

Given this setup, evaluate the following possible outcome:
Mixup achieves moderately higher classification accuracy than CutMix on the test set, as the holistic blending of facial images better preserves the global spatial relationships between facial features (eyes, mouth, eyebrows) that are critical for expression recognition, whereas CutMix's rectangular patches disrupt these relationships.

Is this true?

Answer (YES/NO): NO